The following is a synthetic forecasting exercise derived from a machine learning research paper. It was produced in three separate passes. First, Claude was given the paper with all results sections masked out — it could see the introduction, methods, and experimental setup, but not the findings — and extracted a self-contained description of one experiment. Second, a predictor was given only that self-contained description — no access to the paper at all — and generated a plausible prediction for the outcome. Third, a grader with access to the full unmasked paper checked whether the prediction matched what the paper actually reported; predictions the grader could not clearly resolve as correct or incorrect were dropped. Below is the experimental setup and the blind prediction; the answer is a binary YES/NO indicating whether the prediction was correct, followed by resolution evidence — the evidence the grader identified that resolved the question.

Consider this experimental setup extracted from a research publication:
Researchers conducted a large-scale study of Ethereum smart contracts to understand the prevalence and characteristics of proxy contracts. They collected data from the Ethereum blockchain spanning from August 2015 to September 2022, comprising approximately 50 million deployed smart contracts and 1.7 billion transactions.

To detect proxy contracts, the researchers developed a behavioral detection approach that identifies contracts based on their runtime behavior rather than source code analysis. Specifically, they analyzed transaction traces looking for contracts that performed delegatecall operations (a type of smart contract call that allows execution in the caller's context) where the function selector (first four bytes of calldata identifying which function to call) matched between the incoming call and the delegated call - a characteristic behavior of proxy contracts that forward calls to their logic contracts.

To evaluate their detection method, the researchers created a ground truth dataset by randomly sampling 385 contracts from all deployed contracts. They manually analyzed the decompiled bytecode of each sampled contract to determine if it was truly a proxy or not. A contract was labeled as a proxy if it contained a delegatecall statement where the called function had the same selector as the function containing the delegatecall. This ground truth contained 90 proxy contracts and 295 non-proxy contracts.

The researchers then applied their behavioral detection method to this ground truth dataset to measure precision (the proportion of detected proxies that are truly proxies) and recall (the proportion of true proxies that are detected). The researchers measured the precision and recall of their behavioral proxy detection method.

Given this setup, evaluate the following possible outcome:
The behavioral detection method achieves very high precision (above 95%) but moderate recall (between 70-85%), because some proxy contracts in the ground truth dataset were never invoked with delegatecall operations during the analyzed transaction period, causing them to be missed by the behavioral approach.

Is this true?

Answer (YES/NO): NO